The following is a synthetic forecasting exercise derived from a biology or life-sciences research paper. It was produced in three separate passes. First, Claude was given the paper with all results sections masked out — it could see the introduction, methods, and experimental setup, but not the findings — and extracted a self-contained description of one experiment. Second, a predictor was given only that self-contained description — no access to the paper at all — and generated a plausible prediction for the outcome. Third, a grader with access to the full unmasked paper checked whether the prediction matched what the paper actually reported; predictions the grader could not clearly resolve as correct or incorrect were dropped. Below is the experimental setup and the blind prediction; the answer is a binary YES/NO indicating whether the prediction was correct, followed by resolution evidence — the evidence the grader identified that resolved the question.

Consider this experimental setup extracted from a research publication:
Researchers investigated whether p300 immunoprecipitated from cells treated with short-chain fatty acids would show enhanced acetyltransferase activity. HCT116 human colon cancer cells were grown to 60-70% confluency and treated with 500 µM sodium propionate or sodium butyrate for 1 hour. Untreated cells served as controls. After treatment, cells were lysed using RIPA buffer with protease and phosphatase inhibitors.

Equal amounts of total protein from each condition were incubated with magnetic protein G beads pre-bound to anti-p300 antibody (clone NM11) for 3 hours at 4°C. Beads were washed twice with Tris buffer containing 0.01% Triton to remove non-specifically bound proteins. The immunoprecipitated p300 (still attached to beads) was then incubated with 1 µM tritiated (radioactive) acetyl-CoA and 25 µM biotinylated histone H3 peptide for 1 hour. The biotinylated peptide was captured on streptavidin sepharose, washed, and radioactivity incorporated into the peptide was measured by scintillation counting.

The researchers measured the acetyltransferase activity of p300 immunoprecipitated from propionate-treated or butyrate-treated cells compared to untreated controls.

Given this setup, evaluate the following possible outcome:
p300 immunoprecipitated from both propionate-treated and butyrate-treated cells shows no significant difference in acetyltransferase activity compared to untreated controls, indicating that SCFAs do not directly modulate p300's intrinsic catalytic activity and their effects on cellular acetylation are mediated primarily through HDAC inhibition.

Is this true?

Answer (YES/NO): NO